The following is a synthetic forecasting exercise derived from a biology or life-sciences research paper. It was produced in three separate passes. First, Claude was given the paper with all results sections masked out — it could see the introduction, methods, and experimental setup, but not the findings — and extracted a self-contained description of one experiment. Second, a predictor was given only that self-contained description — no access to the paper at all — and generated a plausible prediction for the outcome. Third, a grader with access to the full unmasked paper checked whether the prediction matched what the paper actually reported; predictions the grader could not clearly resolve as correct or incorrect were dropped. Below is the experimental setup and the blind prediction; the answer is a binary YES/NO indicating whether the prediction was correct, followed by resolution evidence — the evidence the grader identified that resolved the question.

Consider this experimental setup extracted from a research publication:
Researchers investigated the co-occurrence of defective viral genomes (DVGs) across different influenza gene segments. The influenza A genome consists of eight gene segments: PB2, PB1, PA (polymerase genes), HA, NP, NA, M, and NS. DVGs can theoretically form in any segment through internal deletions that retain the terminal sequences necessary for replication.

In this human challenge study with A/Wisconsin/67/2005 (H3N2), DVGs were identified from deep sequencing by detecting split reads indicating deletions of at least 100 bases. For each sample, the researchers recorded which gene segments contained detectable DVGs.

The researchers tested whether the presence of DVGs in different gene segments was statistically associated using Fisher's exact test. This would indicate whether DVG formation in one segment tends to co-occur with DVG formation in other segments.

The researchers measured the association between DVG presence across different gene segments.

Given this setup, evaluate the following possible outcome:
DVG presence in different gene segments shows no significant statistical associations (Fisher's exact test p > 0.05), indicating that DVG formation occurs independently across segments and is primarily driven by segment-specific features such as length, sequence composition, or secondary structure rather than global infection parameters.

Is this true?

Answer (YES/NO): NO